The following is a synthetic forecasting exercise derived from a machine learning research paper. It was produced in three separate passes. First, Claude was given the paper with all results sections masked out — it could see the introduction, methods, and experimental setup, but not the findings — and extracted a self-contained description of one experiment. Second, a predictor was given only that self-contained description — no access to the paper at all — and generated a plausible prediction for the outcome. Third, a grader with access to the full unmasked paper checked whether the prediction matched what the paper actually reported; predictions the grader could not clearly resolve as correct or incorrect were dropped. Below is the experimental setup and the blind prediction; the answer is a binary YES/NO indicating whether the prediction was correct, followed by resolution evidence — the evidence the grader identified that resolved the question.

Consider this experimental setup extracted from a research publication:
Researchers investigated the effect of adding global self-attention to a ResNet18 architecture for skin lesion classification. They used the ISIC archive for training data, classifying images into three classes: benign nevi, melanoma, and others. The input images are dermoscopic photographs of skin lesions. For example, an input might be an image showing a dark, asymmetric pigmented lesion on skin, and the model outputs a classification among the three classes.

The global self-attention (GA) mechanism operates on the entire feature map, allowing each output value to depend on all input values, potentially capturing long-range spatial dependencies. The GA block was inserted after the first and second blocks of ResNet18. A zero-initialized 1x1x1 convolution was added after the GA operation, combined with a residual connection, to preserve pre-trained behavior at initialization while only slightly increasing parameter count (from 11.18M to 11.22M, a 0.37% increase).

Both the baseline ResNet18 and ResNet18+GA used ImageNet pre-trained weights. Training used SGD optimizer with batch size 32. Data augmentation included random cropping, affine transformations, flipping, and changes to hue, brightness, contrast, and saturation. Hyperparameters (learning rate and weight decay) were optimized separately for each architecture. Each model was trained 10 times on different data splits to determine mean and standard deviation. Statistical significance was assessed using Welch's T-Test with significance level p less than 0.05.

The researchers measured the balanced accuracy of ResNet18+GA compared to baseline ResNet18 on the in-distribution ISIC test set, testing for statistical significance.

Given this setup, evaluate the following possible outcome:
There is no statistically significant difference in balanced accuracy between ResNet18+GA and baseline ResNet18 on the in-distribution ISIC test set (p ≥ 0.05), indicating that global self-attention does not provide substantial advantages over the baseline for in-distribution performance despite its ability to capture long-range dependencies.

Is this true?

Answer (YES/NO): NO